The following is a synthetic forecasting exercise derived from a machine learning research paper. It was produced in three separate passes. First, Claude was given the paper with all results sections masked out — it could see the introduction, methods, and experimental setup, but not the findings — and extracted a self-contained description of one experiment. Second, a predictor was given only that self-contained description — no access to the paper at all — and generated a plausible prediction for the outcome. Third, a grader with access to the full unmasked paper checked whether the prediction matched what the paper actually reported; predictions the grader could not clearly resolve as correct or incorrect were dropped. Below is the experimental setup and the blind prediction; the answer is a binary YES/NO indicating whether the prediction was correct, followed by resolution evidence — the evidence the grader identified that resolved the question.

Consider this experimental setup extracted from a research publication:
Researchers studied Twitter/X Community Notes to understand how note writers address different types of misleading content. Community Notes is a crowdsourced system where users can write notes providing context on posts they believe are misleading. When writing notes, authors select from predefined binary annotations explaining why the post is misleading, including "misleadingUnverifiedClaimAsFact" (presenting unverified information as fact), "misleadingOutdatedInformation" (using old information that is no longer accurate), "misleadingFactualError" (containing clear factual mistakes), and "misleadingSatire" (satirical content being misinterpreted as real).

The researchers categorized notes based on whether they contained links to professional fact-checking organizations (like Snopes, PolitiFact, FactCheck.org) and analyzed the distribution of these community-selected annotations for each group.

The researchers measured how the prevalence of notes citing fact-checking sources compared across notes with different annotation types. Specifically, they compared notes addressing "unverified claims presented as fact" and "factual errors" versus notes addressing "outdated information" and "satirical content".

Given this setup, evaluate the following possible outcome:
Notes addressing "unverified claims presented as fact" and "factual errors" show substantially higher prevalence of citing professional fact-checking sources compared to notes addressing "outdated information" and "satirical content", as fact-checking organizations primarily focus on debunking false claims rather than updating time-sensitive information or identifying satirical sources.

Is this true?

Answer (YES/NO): YES